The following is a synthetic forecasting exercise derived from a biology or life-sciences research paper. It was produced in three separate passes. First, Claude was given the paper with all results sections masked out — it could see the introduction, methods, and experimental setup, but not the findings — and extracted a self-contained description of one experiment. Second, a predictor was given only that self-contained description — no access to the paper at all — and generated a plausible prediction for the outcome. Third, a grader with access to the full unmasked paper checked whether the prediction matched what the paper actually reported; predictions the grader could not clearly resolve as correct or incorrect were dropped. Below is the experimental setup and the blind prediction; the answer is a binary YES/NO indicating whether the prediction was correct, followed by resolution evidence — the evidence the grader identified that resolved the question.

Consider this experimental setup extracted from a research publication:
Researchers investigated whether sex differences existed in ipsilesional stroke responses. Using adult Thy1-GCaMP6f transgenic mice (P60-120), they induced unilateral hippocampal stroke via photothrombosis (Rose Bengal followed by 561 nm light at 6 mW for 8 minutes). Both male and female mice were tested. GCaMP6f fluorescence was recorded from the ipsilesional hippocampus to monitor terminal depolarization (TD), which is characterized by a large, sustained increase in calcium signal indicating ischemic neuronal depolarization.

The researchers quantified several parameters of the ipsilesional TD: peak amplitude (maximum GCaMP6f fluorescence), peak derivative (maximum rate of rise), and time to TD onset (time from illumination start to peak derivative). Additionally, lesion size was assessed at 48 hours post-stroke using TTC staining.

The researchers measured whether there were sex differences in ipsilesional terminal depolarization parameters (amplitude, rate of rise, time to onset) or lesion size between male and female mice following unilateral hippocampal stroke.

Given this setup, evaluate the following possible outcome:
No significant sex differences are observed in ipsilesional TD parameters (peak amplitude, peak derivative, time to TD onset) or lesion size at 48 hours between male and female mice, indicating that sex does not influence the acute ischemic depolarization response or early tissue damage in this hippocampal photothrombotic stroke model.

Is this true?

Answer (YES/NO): YES